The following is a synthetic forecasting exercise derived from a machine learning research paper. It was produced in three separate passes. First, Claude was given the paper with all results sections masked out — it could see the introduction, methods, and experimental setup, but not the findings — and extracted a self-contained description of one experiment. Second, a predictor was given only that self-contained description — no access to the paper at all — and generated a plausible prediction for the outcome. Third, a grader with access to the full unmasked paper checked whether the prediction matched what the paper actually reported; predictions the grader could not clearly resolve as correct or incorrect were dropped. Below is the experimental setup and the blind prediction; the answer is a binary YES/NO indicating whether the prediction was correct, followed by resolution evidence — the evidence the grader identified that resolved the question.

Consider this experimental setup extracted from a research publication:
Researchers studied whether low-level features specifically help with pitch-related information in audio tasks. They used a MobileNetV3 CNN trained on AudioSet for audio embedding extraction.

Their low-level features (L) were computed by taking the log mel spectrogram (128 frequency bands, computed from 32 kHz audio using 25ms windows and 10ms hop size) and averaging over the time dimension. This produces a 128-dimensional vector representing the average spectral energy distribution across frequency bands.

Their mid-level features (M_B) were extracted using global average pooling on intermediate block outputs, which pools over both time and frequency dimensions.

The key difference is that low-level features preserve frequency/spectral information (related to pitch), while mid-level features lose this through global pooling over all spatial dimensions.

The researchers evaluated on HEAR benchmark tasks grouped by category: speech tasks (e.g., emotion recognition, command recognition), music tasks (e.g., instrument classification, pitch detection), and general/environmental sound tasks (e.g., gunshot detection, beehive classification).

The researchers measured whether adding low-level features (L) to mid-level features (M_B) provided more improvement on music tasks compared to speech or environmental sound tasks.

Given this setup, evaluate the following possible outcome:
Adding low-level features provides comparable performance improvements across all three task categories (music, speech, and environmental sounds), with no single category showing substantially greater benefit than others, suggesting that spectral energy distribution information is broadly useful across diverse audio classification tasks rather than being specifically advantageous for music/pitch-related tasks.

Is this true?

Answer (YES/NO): NO